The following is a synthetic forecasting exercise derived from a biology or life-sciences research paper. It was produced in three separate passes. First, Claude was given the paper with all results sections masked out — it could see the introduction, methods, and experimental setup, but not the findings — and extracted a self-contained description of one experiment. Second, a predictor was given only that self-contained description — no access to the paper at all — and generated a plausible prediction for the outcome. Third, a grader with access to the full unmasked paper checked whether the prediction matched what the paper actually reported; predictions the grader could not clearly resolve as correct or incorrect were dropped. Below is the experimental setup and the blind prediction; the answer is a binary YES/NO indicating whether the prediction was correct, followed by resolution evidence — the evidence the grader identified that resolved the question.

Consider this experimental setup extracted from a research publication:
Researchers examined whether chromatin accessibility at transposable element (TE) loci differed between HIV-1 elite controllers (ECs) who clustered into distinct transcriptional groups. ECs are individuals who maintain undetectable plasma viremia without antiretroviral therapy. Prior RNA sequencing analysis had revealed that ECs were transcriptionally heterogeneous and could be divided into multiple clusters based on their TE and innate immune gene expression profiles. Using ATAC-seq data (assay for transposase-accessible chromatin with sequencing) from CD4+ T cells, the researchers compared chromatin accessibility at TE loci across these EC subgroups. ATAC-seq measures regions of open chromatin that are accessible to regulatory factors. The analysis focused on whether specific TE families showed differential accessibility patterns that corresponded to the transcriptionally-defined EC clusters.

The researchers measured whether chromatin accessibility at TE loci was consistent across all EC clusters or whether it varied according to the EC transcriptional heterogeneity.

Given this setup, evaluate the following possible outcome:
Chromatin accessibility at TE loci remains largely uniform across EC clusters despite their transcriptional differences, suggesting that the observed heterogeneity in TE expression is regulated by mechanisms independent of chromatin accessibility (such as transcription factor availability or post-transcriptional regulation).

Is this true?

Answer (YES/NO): NO